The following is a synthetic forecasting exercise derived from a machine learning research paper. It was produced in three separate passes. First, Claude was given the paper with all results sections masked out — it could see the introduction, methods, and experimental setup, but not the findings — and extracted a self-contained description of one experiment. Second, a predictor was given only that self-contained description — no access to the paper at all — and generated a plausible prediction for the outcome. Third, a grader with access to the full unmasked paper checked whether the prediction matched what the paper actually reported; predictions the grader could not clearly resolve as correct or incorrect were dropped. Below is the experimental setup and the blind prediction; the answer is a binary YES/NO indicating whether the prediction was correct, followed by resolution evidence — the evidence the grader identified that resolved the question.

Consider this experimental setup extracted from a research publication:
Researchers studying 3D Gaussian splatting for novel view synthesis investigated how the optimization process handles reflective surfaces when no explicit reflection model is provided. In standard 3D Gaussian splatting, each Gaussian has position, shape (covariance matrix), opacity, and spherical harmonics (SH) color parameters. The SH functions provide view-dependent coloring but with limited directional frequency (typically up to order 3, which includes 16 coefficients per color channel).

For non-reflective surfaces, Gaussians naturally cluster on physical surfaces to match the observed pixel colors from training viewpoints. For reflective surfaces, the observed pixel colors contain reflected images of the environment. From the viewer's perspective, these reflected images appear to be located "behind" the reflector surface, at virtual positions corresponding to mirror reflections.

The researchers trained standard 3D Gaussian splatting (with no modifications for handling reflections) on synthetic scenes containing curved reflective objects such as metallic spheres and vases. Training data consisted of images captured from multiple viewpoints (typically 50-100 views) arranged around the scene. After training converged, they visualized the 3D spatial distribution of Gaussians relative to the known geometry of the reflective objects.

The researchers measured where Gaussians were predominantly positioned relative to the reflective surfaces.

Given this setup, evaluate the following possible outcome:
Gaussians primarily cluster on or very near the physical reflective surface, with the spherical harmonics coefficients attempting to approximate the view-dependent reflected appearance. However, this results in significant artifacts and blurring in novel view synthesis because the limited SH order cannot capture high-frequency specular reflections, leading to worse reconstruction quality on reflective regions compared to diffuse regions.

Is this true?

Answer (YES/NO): NO